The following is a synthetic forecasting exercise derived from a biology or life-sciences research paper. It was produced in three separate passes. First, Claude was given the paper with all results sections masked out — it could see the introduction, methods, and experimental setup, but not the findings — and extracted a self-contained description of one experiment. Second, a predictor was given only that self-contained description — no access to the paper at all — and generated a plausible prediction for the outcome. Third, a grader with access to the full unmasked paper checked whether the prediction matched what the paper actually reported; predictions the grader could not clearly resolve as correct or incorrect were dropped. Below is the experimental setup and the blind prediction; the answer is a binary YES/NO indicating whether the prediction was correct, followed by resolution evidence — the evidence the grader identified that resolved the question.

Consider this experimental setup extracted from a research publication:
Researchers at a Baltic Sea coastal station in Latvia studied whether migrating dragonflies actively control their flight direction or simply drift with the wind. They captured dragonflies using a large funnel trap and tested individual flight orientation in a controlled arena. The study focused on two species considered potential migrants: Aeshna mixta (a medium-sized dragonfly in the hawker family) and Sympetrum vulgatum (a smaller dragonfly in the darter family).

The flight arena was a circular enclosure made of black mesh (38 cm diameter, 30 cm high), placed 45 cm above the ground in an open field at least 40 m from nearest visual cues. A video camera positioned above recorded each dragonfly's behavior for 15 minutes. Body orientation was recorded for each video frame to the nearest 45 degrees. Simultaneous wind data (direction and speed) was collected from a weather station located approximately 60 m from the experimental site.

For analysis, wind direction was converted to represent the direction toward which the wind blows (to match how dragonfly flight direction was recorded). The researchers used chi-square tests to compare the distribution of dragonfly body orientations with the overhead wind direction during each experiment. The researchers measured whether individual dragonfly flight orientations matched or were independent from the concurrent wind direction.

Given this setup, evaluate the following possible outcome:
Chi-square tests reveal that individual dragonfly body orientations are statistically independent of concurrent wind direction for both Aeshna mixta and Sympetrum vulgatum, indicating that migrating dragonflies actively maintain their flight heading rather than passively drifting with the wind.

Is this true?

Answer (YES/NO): YES